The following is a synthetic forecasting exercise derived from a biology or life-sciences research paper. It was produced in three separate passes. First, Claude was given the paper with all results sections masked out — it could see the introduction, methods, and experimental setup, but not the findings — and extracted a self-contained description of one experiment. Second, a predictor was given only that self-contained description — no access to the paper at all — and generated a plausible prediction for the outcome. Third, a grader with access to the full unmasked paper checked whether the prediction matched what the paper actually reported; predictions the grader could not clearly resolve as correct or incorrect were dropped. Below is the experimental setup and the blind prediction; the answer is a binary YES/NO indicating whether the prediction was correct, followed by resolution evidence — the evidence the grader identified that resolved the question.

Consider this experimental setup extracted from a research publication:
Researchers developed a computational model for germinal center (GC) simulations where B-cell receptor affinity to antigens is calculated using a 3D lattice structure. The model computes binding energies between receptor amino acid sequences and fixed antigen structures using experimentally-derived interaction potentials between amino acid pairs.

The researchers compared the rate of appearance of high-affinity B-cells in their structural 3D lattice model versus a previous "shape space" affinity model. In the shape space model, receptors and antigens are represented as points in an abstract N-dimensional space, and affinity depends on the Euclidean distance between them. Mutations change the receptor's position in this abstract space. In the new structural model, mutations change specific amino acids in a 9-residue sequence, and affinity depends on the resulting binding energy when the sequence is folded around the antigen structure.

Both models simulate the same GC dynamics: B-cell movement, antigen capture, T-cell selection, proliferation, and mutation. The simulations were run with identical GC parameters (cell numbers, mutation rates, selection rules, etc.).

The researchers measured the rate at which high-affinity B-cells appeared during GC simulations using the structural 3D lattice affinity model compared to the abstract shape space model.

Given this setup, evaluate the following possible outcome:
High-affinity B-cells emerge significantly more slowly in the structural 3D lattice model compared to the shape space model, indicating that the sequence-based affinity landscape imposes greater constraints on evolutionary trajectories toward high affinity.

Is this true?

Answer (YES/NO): YES